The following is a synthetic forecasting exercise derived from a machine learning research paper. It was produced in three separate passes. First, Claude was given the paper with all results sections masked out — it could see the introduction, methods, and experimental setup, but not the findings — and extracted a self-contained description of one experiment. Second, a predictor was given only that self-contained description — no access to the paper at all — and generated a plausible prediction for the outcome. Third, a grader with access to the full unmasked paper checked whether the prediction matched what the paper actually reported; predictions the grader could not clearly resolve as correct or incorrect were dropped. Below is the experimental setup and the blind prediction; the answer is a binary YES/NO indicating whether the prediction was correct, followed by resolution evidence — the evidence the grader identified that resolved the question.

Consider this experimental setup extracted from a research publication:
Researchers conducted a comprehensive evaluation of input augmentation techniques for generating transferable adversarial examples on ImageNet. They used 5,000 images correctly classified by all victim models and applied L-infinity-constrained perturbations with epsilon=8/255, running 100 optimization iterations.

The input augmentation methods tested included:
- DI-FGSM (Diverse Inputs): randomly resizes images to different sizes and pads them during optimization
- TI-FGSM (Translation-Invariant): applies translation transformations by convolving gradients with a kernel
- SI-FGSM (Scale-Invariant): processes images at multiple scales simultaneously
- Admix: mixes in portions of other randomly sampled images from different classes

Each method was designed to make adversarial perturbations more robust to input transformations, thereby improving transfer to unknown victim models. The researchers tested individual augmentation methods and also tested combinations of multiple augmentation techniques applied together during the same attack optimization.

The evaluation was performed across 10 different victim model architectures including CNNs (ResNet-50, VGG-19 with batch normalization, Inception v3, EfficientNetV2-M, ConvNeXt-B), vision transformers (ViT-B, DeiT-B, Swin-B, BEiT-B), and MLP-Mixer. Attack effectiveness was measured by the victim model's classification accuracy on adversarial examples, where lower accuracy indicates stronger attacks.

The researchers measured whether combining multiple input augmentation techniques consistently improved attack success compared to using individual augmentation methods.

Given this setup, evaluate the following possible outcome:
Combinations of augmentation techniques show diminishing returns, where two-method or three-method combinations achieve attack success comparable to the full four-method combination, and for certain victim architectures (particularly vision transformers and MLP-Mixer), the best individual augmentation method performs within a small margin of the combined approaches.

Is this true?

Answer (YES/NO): NO